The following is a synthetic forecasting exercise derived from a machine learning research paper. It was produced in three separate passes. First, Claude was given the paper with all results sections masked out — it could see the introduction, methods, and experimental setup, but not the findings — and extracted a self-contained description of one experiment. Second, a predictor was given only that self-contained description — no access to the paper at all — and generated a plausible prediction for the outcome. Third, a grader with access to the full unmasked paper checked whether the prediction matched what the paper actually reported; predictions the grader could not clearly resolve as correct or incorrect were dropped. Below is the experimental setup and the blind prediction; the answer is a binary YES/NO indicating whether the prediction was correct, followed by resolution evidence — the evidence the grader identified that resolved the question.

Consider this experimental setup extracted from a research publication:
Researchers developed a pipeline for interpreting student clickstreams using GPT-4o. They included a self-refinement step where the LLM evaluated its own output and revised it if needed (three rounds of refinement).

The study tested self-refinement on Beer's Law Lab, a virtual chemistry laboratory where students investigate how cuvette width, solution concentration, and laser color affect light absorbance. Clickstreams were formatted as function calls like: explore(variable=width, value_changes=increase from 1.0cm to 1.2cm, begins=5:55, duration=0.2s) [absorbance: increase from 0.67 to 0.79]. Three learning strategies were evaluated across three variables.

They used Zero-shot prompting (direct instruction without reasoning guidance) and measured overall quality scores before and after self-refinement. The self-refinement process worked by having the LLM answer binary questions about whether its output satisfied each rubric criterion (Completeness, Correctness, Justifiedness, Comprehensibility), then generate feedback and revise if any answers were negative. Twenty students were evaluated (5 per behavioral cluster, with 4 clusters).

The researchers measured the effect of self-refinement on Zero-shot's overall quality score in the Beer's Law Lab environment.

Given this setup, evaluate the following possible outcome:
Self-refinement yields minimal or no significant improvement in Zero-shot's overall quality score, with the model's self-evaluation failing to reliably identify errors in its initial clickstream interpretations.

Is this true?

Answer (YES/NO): YES